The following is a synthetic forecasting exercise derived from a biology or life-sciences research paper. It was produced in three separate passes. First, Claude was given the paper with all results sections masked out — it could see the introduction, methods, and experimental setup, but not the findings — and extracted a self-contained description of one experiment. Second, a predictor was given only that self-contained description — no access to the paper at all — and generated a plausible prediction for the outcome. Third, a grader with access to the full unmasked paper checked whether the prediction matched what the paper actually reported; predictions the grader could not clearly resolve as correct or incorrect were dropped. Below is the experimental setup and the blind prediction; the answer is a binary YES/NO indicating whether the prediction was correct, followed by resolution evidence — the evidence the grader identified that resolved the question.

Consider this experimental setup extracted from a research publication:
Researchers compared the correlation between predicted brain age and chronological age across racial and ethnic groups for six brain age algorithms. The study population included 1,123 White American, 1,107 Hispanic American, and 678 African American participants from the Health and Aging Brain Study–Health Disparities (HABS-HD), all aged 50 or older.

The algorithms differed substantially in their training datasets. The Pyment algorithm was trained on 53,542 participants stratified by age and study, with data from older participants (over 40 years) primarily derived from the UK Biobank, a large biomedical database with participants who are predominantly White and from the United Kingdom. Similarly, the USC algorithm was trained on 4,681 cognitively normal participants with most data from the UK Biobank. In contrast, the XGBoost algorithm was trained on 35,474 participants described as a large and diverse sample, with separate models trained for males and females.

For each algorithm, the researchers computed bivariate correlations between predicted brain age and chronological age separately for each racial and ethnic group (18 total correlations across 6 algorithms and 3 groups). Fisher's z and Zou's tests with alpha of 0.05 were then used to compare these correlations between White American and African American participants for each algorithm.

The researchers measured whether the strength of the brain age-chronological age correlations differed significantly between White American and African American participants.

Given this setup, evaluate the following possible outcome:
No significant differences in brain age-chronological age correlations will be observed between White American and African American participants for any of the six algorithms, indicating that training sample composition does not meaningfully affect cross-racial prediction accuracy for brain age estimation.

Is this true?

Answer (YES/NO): NO